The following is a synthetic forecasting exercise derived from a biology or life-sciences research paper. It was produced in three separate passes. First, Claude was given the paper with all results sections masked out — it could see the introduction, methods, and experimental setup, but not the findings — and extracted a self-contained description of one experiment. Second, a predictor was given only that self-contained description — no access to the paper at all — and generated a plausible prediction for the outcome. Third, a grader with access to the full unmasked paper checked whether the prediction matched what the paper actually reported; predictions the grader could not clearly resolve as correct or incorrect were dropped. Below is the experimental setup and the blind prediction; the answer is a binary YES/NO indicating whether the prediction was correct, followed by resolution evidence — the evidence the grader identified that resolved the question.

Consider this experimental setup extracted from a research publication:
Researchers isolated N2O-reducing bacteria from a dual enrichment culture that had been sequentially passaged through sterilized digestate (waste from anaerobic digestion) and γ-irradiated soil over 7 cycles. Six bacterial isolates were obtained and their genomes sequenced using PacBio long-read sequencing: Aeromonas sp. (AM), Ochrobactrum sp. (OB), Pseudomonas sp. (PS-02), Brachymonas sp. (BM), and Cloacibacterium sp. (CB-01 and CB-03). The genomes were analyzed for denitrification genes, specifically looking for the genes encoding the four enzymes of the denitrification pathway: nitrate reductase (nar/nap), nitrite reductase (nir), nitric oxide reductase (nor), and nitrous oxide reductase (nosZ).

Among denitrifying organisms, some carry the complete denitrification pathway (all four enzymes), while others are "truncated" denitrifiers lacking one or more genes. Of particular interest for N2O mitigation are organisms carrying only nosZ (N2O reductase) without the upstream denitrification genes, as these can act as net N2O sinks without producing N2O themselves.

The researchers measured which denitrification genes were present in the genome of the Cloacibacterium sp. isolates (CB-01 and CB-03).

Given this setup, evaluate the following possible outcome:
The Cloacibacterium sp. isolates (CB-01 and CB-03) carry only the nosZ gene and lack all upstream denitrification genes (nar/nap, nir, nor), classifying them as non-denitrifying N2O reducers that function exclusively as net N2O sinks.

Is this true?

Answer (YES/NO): NO